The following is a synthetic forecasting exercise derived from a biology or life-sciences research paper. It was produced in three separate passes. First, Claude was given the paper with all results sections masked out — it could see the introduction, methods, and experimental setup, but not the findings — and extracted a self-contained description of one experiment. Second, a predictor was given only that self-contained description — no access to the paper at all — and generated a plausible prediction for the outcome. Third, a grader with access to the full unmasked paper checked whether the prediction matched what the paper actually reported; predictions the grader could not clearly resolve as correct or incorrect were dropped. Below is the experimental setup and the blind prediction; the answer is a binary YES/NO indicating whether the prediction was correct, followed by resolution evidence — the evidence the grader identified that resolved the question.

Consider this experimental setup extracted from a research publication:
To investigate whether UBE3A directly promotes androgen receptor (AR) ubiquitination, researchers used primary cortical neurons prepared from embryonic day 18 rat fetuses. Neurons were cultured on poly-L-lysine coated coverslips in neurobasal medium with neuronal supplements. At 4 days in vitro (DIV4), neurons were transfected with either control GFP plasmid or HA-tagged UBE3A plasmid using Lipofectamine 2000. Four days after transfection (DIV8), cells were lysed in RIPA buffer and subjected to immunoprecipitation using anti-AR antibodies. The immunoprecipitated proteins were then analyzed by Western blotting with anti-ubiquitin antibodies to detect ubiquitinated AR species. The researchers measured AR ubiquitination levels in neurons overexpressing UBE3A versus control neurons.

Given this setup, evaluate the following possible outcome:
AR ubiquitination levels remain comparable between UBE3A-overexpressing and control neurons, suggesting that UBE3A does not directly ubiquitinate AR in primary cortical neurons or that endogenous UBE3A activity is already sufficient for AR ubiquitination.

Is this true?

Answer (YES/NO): NO